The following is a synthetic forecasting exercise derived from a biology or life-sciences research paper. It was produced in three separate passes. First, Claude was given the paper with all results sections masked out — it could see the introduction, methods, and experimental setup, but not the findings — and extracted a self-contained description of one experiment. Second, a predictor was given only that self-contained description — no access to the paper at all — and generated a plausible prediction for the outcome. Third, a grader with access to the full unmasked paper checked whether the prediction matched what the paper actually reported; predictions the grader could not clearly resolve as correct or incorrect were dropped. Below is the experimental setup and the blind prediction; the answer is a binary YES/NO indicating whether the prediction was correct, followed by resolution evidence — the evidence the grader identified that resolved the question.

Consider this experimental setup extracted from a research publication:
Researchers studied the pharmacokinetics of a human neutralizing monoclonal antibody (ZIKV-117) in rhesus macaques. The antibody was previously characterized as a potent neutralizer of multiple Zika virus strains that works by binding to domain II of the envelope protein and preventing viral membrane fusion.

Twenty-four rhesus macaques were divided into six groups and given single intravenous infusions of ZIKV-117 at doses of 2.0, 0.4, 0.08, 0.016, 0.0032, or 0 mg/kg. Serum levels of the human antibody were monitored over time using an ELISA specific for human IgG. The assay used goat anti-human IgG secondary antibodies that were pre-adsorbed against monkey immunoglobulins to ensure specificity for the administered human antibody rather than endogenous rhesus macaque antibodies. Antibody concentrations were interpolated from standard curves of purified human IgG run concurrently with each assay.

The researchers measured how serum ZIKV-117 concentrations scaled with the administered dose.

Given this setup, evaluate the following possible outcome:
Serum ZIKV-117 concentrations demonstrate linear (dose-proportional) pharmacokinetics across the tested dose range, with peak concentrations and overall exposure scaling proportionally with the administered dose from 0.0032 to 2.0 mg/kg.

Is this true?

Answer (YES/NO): NO